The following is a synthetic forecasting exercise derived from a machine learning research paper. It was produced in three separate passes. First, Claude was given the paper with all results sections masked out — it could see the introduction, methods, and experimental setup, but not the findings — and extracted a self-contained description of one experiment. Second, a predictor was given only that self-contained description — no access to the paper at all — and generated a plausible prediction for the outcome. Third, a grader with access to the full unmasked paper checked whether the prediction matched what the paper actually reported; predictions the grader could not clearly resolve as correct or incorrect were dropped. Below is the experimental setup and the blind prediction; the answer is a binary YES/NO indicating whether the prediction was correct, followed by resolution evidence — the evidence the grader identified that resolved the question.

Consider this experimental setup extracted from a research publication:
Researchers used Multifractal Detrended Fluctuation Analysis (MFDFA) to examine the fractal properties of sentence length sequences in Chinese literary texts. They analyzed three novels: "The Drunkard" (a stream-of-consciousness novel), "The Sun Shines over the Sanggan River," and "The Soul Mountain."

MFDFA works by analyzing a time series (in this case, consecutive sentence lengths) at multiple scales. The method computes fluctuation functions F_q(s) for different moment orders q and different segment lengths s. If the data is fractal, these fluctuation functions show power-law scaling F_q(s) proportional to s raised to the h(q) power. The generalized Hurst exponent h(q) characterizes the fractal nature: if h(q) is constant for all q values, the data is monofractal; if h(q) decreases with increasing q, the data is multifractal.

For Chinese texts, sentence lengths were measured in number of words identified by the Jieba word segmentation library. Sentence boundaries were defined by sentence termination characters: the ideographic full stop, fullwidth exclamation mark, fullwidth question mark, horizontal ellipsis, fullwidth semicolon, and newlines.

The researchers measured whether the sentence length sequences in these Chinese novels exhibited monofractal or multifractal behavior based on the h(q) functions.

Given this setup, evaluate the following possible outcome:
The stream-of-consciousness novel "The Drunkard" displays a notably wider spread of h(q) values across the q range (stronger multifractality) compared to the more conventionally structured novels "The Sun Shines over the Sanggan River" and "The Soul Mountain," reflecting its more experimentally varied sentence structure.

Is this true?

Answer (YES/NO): NO